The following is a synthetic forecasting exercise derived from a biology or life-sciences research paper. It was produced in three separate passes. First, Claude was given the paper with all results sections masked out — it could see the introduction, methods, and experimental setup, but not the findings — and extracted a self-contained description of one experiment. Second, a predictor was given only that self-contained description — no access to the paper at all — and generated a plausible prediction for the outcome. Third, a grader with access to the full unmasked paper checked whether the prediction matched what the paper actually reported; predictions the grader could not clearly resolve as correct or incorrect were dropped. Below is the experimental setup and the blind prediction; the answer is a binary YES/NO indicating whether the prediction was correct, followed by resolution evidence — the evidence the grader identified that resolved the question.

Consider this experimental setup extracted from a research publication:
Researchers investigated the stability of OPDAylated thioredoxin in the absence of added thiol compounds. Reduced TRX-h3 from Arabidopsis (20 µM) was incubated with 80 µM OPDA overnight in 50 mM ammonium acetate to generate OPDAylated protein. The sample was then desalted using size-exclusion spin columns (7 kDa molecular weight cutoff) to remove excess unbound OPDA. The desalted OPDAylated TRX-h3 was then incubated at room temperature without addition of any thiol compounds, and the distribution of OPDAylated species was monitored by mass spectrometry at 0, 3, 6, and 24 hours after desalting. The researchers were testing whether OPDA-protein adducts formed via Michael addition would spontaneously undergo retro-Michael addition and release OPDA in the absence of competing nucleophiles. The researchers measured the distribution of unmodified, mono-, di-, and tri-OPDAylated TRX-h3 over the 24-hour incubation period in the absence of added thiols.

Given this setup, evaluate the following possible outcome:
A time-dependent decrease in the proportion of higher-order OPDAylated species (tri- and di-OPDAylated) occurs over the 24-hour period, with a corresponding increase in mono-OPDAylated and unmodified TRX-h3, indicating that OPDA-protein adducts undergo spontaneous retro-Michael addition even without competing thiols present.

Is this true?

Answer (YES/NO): NO